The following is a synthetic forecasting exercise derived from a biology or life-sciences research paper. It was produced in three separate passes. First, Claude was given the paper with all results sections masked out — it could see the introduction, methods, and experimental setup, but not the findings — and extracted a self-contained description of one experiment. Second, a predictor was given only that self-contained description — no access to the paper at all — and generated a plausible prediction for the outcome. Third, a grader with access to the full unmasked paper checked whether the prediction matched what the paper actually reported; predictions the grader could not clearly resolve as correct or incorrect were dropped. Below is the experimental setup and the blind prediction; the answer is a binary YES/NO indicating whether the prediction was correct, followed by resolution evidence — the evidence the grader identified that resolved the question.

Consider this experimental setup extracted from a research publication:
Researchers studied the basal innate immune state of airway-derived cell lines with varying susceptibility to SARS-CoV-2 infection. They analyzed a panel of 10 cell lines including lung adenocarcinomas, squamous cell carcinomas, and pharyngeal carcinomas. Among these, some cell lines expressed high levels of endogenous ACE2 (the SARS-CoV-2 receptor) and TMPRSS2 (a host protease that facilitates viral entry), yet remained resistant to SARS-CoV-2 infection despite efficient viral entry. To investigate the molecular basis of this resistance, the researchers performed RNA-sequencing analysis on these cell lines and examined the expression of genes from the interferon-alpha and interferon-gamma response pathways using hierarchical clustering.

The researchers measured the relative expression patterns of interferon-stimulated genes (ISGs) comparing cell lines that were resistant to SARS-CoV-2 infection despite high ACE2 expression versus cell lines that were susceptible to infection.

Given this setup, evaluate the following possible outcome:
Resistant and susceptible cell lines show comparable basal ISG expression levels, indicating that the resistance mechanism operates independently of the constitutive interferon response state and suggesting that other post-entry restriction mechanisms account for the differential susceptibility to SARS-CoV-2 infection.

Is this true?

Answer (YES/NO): NO